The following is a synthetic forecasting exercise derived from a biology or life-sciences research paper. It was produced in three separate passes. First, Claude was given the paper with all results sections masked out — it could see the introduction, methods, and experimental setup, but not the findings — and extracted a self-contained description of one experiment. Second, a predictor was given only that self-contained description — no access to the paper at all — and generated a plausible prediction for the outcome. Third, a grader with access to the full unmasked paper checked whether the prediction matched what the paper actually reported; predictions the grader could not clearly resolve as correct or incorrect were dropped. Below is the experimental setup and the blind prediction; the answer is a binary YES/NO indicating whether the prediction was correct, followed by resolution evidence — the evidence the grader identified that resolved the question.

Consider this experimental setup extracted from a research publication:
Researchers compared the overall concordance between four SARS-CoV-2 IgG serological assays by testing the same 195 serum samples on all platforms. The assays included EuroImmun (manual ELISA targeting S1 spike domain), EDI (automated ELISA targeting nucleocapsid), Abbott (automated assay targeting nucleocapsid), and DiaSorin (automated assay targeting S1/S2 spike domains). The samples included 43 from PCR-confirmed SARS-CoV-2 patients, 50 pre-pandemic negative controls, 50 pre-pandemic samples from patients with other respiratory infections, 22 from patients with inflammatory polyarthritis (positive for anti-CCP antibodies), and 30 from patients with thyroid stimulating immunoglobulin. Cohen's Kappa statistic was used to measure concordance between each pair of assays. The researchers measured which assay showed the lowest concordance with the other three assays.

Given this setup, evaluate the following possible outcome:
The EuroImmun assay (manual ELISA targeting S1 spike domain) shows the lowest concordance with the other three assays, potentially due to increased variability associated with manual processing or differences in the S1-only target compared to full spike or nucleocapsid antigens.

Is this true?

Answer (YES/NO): NO